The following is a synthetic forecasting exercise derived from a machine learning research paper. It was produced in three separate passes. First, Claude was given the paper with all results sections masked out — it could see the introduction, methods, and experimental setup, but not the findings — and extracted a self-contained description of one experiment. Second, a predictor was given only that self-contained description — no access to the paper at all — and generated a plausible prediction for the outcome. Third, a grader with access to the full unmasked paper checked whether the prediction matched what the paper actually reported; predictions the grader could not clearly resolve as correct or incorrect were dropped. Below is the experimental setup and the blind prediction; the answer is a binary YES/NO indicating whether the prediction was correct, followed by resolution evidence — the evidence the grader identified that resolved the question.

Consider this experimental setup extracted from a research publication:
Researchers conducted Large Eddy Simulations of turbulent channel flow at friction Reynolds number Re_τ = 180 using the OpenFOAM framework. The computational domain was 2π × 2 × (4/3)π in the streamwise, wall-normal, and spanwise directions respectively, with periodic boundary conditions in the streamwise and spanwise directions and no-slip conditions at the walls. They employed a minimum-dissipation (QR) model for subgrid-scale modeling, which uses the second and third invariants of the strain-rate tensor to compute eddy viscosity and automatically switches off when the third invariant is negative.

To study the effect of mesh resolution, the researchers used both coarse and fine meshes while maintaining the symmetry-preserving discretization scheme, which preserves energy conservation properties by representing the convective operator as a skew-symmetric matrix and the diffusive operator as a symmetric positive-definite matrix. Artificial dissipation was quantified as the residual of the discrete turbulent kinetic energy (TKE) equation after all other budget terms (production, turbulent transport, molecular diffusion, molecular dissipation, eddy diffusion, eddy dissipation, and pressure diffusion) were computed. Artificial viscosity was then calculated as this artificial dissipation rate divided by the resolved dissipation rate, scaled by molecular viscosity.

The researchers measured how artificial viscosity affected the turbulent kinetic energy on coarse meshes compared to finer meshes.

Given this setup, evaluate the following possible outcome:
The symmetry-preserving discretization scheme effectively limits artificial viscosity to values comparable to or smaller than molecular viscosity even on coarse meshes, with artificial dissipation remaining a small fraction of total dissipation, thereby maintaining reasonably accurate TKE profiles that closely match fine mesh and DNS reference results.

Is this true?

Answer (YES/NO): NO